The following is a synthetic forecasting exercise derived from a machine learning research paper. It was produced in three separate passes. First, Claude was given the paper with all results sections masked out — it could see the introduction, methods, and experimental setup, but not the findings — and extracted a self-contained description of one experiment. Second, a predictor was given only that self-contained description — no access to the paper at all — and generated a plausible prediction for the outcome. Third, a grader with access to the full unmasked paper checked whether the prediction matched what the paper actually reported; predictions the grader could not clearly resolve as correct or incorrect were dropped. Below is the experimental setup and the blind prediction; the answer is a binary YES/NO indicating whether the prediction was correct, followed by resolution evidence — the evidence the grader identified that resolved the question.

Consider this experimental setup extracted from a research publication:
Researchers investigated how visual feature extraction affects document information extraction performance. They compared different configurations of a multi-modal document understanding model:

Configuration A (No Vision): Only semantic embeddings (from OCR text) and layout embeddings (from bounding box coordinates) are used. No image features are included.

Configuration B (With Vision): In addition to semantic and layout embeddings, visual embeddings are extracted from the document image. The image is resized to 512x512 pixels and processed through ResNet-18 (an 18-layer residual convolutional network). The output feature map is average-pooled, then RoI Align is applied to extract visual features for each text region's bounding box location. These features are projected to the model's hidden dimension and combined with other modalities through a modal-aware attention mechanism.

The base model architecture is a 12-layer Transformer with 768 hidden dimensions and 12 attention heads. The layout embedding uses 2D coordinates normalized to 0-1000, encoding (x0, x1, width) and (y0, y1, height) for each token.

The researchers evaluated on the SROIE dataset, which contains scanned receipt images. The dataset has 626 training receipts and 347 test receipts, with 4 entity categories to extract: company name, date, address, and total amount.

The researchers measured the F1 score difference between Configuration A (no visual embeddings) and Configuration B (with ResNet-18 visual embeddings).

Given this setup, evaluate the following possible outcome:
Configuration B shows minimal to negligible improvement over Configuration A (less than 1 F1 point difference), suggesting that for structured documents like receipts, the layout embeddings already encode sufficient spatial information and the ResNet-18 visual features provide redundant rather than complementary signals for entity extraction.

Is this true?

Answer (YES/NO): NO